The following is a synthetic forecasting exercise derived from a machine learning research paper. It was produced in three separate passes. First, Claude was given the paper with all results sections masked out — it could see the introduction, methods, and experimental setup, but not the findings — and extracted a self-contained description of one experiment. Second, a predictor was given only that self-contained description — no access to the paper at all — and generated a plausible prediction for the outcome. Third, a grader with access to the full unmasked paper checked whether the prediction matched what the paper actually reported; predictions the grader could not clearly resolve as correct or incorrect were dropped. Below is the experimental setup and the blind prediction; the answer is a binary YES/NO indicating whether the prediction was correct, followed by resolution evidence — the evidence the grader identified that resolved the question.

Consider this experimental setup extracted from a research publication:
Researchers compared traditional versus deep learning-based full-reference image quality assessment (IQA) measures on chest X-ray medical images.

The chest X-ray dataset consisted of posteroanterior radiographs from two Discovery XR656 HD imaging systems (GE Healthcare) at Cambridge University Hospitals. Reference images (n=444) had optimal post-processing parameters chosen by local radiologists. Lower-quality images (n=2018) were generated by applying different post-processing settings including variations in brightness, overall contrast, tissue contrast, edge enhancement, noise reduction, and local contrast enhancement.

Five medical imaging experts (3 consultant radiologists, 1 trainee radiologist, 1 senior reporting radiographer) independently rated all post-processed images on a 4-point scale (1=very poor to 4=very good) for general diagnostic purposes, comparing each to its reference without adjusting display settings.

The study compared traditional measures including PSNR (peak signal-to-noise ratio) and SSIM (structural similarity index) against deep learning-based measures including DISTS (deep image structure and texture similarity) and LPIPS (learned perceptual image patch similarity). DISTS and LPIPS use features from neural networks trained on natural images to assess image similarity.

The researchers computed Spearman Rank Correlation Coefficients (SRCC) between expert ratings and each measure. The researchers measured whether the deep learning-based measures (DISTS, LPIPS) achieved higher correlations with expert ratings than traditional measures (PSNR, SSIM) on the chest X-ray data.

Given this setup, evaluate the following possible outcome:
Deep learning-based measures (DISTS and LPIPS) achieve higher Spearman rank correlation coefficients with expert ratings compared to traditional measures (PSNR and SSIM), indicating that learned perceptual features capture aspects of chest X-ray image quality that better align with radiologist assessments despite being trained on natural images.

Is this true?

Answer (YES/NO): YES